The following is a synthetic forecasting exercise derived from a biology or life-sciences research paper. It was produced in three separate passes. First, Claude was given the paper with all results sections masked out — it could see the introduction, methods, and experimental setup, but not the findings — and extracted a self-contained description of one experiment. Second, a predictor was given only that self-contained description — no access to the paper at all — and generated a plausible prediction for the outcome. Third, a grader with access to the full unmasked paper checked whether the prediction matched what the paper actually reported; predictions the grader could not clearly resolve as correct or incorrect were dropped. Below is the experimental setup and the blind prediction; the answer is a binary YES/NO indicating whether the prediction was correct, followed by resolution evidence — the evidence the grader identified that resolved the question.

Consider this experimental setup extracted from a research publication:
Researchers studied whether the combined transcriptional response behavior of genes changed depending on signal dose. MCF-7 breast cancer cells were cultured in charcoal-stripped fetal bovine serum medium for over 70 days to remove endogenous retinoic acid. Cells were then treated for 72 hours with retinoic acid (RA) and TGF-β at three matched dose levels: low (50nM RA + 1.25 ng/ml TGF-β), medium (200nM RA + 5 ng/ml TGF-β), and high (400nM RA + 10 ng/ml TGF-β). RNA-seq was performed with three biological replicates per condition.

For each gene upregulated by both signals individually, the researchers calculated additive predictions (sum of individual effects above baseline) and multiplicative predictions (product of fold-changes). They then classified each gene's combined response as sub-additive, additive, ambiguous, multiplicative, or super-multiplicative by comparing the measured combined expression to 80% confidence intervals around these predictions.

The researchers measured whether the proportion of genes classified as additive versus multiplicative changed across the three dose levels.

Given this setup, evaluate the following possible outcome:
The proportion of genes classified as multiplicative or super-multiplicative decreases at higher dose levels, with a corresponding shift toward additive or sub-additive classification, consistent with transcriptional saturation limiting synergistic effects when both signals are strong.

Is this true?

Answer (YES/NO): YES